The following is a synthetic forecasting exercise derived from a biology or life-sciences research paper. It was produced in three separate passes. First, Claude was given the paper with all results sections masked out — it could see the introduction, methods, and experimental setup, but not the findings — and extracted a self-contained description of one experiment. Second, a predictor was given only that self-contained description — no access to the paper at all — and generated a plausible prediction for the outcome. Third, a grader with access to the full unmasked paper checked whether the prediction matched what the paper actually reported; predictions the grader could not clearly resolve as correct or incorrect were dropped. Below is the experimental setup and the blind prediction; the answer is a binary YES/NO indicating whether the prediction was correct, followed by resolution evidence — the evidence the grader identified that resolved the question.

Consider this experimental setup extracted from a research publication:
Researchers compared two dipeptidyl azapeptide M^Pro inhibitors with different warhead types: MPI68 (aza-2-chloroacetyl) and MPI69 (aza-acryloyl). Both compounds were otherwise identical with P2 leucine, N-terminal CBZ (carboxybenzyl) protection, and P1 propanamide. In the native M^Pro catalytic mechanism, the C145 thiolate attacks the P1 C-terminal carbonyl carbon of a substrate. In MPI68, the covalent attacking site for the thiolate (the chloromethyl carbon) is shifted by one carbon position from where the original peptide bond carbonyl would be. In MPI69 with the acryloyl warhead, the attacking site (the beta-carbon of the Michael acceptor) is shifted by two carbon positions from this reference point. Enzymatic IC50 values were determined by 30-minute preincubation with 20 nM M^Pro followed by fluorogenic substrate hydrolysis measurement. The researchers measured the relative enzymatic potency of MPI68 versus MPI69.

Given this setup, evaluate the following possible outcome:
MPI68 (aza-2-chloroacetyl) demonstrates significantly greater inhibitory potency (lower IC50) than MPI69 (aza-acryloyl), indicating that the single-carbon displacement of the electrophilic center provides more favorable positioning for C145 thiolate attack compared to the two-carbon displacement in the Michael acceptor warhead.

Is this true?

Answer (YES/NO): YES